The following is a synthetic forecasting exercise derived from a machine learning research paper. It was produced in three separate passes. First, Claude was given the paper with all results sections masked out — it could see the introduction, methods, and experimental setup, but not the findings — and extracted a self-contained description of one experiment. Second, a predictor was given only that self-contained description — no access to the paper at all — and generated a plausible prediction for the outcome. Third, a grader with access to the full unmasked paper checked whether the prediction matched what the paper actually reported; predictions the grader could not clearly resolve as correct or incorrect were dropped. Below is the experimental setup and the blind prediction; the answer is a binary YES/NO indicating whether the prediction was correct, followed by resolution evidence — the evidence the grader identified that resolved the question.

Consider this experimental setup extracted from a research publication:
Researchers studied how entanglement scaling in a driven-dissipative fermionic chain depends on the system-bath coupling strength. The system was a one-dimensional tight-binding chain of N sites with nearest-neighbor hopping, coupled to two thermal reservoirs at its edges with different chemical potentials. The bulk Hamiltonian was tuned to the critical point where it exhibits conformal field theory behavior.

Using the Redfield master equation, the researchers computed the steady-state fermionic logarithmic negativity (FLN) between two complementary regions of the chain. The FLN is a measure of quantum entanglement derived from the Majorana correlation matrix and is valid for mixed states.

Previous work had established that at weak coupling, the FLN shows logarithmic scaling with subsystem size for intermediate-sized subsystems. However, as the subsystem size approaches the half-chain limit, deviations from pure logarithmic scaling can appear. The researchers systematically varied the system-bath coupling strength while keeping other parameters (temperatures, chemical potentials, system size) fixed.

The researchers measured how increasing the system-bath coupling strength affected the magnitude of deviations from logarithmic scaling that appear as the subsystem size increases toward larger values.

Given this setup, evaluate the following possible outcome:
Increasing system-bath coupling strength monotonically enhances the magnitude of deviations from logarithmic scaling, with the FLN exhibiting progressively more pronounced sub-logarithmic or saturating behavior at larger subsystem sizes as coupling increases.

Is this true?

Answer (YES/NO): NO